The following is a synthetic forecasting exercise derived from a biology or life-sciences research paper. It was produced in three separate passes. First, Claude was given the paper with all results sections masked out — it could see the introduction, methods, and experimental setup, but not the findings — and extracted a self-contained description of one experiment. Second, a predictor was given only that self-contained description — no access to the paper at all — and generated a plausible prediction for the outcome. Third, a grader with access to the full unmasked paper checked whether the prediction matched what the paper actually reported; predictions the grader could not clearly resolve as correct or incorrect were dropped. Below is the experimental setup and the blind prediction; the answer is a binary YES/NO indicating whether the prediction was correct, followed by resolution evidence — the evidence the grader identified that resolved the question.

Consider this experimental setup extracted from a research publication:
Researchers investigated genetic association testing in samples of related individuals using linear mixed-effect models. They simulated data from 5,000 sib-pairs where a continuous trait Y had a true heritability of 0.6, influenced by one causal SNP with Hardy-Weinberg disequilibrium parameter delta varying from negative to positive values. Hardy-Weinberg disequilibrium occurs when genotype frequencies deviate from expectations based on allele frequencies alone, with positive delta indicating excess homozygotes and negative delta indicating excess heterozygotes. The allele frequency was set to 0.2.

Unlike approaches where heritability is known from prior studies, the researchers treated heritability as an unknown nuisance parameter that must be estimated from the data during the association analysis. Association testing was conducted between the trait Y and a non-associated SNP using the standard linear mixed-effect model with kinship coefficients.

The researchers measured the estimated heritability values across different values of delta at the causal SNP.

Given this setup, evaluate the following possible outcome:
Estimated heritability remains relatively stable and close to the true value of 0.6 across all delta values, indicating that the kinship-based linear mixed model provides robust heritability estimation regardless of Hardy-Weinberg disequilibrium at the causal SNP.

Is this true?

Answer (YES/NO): NO